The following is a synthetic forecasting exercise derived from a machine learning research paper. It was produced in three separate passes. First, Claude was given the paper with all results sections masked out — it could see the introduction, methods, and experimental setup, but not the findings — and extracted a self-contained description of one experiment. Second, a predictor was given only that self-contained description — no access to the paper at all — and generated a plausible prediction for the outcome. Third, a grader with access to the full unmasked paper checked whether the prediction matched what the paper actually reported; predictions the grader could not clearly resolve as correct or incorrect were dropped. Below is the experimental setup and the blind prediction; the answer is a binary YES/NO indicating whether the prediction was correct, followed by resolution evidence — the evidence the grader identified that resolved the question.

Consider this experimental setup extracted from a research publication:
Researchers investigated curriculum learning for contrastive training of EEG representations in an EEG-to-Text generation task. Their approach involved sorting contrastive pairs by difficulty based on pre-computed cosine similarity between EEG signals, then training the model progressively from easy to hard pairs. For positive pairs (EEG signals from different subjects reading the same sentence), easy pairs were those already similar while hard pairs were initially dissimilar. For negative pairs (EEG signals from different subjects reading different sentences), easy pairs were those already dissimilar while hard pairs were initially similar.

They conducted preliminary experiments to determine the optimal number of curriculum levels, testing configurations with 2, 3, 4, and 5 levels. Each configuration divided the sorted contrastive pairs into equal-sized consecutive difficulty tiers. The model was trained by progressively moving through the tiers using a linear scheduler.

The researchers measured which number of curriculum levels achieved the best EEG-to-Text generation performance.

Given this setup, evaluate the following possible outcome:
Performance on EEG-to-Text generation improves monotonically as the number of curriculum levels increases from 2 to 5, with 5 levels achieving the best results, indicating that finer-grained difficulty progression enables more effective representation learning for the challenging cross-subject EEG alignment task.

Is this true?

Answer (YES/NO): NO